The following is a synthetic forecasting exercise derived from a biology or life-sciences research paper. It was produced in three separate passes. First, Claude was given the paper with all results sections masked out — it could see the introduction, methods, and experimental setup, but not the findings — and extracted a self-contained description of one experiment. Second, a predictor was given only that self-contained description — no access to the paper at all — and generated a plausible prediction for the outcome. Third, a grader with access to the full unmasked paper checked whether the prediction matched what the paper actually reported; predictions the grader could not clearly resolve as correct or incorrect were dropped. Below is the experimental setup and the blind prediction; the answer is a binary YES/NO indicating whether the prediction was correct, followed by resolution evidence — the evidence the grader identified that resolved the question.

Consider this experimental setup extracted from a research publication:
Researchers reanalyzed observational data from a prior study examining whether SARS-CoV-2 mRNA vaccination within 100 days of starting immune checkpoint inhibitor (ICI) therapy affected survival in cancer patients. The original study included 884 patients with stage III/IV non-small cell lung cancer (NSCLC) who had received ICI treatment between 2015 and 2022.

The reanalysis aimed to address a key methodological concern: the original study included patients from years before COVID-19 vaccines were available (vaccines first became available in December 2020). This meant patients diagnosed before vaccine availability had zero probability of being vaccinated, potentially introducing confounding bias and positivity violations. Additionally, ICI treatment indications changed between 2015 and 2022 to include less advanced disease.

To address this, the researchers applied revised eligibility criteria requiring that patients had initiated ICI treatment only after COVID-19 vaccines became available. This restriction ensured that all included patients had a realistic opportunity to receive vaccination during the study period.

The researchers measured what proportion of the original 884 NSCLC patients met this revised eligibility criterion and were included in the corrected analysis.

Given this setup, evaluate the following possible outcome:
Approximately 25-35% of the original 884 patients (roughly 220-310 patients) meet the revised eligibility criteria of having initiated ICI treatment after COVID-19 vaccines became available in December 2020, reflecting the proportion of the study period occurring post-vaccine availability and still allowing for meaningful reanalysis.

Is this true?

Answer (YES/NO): YES